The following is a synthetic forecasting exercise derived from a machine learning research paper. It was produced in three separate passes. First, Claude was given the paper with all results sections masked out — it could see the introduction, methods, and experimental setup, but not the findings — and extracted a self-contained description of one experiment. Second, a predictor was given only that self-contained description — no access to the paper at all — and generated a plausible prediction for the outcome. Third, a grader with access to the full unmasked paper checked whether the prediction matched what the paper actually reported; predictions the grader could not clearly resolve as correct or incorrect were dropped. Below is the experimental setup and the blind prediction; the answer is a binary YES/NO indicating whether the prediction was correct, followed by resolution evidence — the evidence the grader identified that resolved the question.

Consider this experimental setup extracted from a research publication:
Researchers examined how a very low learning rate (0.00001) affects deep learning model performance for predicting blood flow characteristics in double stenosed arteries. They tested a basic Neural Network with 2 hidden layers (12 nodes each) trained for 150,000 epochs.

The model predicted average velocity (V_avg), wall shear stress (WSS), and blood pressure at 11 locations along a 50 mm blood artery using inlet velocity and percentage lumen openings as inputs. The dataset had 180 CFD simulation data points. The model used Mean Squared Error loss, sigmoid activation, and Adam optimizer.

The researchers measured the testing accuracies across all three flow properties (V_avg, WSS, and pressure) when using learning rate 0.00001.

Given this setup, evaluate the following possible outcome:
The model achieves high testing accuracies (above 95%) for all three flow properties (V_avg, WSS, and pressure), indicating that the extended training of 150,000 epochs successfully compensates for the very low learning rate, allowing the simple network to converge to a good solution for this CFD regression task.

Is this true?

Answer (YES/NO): NO